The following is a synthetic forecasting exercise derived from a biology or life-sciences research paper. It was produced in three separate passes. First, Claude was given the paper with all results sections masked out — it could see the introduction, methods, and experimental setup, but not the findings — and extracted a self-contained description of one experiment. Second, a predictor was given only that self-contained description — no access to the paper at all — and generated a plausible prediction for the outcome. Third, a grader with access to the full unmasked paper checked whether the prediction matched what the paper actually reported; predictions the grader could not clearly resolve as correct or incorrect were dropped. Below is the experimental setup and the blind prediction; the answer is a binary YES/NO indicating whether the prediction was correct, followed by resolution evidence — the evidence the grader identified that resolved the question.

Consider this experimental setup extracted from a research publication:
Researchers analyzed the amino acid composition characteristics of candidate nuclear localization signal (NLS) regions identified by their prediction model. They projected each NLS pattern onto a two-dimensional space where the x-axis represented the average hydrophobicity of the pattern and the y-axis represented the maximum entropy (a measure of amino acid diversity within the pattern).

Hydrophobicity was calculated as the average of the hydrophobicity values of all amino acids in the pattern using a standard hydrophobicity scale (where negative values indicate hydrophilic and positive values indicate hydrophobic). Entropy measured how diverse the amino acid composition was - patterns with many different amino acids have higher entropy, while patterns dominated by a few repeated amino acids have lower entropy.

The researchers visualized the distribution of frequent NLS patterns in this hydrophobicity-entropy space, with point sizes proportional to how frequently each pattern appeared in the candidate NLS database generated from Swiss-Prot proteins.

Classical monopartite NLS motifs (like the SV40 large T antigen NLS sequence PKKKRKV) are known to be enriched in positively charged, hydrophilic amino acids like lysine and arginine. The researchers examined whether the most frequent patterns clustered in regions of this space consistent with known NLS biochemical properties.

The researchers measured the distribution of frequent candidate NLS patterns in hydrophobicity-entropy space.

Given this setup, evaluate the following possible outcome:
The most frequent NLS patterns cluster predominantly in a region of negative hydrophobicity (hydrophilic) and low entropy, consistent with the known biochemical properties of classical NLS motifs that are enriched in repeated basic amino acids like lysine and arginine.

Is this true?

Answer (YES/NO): NO